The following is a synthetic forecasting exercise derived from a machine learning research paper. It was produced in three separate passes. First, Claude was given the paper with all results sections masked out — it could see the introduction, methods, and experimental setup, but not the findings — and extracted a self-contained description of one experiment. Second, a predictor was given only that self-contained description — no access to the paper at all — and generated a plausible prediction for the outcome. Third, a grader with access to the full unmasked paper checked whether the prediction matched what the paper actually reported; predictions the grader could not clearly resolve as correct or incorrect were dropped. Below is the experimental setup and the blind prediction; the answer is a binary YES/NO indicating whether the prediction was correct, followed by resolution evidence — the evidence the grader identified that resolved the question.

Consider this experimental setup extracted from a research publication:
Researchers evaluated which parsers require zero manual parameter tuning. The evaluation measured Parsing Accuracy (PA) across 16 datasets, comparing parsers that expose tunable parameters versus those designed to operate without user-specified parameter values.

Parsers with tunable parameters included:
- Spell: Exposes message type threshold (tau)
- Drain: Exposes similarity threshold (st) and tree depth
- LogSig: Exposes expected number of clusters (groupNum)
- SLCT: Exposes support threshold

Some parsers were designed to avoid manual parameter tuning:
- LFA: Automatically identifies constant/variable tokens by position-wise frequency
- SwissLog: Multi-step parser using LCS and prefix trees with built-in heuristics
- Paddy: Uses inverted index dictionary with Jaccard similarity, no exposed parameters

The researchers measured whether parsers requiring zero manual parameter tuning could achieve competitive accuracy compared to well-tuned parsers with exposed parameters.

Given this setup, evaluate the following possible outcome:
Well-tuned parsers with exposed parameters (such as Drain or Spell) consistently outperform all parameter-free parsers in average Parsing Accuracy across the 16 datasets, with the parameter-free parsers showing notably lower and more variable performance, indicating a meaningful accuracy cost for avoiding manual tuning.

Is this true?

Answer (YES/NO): NO